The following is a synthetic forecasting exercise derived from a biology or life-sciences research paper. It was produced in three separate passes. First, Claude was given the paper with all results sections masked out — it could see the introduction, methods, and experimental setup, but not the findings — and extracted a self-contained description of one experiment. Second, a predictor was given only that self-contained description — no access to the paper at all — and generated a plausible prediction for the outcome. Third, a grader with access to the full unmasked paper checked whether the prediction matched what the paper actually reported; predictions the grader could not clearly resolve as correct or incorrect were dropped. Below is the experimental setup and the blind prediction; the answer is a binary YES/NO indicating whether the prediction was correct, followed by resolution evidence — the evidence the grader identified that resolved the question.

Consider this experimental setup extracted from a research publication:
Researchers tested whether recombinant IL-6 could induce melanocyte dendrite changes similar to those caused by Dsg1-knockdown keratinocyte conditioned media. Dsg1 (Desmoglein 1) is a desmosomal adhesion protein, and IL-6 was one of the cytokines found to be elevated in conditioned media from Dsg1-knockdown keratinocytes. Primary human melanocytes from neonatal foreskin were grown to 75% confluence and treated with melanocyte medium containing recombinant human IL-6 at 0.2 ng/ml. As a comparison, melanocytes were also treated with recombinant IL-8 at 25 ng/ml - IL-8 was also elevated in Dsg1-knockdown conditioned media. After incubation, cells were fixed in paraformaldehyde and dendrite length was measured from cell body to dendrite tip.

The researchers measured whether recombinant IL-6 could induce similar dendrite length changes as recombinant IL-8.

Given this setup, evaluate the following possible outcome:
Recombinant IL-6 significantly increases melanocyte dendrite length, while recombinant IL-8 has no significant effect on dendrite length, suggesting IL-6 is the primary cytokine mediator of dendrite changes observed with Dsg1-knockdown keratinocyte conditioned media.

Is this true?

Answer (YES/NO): YES